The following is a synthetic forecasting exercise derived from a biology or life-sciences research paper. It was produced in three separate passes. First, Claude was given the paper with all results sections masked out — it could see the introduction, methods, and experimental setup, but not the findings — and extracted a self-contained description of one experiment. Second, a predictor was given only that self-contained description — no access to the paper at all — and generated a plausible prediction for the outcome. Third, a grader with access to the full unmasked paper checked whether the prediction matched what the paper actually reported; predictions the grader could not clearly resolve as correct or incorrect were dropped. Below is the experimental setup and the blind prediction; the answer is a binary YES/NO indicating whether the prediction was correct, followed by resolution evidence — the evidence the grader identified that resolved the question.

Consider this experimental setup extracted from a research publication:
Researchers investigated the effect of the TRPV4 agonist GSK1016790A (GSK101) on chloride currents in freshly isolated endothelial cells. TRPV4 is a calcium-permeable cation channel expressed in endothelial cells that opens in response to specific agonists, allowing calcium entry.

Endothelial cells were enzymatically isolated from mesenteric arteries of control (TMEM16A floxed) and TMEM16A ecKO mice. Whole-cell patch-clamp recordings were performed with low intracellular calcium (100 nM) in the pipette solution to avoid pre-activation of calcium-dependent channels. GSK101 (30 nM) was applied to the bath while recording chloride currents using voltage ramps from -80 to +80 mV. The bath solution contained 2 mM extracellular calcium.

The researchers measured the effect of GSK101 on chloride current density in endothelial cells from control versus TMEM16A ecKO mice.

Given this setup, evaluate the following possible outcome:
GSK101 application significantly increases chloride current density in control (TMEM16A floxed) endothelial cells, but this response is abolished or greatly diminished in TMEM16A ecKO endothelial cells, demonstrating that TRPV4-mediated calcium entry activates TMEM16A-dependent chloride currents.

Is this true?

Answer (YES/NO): YES